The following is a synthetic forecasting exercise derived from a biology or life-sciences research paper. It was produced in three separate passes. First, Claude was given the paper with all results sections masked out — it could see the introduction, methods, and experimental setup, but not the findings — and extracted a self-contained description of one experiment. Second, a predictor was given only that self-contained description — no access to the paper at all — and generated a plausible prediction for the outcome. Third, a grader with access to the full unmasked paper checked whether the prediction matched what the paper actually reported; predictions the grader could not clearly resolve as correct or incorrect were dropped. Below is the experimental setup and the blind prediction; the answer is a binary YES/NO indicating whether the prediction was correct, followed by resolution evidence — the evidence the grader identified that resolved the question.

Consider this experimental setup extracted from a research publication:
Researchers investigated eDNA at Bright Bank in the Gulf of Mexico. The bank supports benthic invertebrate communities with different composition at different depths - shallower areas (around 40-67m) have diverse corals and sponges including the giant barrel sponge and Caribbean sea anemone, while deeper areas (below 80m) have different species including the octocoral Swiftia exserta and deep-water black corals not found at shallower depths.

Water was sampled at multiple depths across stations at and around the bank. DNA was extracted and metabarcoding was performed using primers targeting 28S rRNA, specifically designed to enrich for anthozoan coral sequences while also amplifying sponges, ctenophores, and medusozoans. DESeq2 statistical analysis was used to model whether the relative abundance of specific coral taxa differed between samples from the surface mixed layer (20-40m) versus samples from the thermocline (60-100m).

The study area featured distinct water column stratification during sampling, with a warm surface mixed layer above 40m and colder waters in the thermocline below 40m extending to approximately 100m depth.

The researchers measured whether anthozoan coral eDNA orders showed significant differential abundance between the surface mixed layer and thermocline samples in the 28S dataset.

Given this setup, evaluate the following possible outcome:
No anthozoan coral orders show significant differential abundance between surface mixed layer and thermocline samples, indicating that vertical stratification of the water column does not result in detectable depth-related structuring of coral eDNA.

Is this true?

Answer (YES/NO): NO